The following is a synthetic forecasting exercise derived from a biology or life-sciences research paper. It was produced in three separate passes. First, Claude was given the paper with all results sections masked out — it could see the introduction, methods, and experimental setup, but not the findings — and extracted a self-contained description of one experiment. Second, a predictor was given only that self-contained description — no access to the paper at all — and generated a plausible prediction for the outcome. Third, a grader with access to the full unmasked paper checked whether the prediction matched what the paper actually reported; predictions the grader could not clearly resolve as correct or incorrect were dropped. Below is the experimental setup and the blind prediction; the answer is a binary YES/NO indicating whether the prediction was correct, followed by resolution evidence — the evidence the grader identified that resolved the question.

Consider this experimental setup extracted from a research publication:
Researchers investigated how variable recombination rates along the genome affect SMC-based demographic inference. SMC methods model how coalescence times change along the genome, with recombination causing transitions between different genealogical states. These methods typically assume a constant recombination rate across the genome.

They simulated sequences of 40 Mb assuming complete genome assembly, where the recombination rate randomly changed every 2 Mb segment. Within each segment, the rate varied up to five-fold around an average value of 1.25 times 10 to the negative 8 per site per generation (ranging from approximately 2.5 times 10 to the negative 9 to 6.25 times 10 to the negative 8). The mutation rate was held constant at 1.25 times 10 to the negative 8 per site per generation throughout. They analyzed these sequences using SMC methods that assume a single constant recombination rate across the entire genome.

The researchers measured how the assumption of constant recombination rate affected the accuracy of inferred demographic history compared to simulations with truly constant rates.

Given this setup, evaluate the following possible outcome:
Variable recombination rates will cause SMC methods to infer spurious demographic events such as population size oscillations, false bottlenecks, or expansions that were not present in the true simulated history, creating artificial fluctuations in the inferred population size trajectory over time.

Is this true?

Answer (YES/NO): YES